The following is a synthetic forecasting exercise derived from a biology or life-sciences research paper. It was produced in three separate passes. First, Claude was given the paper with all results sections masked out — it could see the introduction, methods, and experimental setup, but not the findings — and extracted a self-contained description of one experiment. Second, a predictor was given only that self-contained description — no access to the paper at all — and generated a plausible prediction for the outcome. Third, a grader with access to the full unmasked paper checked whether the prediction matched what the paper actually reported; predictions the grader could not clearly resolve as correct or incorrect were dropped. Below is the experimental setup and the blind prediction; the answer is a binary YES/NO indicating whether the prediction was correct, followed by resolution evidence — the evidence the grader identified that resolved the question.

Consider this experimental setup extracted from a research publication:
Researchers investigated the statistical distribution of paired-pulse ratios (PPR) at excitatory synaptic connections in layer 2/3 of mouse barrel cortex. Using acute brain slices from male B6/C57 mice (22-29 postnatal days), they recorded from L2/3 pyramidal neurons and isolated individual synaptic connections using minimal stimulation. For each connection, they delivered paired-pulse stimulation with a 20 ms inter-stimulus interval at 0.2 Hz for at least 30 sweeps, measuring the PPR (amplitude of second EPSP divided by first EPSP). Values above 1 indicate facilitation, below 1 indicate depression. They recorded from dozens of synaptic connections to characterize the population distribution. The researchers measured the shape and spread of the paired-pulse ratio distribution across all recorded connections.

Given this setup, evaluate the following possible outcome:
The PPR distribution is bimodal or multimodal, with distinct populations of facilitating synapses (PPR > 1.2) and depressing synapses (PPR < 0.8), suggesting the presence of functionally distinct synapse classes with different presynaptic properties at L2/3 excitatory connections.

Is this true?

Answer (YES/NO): NO